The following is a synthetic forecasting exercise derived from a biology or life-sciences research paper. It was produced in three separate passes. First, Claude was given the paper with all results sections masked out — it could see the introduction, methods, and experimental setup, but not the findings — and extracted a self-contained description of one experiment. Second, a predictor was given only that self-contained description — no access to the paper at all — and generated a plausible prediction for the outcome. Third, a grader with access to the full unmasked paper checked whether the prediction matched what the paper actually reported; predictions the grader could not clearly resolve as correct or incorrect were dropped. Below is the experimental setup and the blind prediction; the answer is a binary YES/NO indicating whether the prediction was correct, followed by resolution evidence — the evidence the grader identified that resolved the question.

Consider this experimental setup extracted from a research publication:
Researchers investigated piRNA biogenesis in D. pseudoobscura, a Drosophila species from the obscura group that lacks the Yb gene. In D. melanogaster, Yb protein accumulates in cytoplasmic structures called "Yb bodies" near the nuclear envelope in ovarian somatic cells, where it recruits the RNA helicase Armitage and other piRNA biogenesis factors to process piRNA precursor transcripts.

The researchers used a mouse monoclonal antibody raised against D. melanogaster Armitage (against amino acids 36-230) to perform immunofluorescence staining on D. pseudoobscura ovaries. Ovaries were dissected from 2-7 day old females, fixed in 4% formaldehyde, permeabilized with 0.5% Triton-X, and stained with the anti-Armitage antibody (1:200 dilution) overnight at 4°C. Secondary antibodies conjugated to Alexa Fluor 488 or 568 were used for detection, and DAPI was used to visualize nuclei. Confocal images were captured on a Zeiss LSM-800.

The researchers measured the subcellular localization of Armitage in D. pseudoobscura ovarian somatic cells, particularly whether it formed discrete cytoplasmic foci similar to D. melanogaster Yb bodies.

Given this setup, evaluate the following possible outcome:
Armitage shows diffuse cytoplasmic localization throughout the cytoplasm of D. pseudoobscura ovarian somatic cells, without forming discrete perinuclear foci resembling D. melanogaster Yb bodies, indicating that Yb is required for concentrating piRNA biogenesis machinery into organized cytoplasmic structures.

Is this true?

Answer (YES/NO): NO